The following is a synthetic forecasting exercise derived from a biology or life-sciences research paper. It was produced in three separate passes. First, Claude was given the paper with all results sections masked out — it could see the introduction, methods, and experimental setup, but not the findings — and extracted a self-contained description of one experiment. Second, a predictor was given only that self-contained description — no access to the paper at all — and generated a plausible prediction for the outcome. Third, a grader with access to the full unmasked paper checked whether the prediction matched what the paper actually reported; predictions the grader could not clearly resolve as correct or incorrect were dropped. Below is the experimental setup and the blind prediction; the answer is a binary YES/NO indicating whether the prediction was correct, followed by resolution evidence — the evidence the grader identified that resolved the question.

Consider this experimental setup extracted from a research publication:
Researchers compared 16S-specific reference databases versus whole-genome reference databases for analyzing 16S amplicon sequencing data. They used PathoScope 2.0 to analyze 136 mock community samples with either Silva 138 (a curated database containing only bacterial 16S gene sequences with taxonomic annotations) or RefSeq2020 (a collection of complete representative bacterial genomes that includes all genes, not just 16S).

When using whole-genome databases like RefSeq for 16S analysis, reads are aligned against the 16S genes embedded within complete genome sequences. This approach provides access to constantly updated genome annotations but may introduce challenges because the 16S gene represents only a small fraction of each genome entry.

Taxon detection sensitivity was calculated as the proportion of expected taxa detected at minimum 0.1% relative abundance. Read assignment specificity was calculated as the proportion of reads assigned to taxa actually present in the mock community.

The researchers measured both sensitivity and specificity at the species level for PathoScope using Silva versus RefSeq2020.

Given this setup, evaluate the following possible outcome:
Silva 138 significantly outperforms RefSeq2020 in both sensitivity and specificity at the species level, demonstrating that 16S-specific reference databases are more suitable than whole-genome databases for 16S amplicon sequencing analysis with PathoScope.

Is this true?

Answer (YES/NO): NO